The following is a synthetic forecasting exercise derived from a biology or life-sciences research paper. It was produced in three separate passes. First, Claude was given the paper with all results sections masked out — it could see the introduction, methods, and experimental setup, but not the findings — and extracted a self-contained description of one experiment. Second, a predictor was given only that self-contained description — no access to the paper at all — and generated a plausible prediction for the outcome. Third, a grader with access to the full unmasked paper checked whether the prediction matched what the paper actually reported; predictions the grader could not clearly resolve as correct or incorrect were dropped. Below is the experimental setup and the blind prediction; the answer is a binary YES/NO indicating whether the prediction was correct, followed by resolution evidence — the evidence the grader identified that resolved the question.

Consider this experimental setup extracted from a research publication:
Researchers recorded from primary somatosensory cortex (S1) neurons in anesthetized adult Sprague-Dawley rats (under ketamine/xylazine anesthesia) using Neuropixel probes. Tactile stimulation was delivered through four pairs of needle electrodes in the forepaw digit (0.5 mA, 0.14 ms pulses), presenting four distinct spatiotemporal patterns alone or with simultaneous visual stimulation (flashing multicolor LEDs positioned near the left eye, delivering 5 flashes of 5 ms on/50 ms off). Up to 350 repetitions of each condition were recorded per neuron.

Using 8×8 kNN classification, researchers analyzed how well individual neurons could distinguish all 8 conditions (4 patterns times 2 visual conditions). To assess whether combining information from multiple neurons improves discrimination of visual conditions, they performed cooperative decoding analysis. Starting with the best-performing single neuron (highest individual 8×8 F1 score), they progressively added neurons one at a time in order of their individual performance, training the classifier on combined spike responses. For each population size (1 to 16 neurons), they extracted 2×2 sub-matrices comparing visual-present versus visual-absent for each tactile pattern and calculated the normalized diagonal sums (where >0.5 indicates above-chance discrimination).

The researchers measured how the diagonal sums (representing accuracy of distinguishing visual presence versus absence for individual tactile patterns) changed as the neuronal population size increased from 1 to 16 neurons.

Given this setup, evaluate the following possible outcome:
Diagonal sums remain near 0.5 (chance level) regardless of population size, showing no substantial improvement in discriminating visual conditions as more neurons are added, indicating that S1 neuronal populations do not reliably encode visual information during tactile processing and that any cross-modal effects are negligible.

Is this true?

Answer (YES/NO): NO